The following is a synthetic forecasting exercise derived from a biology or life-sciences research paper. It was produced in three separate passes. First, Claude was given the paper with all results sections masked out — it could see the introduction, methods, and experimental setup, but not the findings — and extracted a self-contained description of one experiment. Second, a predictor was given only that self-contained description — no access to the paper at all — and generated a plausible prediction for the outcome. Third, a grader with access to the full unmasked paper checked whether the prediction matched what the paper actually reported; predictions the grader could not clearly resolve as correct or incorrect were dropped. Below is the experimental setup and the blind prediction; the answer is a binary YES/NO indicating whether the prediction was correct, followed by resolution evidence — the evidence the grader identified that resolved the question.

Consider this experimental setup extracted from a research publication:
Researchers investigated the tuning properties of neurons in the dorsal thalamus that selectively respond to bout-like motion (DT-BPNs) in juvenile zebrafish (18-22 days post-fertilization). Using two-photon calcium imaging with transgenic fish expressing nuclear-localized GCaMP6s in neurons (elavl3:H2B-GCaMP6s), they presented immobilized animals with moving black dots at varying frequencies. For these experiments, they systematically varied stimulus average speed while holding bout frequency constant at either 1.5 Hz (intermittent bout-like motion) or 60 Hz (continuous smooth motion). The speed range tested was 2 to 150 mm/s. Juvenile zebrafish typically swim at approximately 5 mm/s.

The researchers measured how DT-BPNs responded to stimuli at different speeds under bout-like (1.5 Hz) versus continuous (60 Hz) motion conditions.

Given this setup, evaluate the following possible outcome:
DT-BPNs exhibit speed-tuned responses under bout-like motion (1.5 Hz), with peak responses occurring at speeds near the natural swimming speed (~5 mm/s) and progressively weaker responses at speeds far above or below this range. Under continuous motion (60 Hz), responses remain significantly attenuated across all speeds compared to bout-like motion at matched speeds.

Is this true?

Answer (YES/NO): YES